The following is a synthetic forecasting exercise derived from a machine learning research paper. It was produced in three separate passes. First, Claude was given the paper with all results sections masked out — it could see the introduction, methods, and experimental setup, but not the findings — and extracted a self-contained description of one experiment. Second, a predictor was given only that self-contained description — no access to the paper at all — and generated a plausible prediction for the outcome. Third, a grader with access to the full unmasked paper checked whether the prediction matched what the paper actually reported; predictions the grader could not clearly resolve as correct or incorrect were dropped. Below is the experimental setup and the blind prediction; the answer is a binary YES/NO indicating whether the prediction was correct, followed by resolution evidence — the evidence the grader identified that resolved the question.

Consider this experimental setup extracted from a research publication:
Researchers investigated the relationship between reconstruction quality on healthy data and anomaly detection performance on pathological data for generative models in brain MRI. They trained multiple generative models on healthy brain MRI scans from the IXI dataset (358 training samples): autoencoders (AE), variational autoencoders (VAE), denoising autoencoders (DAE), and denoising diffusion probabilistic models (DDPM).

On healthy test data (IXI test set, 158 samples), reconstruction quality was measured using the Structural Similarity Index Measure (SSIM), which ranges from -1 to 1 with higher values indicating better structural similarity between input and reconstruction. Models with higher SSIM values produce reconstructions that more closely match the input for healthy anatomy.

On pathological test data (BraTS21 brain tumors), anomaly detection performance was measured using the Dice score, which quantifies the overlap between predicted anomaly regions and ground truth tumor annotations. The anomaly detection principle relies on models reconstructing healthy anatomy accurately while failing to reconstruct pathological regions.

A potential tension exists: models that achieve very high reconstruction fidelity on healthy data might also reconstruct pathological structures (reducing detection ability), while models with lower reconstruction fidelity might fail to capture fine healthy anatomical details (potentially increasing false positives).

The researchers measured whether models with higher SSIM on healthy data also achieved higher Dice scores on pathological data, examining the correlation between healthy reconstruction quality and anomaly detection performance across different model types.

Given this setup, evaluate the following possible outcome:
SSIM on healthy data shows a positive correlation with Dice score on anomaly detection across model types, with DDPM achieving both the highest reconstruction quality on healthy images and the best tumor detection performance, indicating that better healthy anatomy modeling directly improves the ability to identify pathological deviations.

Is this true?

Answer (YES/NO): NO